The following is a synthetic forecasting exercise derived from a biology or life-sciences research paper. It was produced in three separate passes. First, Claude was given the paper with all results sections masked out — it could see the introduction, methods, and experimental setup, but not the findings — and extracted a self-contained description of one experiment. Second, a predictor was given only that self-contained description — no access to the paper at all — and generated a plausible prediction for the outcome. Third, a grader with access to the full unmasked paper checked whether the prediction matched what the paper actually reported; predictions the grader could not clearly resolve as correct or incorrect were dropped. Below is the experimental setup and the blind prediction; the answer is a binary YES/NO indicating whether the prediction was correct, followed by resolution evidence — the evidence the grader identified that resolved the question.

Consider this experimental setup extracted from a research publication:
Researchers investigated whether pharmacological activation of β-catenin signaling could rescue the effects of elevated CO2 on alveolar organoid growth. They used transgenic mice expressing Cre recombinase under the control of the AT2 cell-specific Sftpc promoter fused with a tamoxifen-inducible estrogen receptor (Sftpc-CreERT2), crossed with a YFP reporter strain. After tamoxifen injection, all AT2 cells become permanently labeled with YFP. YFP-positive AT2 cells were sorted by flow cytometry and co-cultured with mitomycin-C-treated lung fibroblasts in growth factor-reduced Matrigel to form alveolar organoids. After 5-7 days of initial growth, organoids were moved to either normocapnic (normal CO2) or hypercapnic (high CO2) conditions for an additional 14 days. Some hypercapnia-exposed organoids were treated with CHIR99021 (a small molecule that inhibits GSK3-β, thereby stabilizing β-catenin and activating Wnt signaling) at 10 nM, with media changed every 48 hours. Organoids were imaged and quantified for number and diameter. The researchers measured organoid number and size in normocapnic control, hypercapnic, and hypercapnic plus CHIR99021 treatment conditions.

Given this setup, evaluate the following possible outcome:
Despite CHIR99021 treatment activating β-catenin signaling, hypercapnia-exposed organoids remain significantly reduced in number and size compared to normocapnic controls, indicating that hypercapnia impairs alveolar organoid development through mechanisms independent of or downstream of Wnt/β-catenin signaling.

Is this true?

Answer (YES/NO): NO